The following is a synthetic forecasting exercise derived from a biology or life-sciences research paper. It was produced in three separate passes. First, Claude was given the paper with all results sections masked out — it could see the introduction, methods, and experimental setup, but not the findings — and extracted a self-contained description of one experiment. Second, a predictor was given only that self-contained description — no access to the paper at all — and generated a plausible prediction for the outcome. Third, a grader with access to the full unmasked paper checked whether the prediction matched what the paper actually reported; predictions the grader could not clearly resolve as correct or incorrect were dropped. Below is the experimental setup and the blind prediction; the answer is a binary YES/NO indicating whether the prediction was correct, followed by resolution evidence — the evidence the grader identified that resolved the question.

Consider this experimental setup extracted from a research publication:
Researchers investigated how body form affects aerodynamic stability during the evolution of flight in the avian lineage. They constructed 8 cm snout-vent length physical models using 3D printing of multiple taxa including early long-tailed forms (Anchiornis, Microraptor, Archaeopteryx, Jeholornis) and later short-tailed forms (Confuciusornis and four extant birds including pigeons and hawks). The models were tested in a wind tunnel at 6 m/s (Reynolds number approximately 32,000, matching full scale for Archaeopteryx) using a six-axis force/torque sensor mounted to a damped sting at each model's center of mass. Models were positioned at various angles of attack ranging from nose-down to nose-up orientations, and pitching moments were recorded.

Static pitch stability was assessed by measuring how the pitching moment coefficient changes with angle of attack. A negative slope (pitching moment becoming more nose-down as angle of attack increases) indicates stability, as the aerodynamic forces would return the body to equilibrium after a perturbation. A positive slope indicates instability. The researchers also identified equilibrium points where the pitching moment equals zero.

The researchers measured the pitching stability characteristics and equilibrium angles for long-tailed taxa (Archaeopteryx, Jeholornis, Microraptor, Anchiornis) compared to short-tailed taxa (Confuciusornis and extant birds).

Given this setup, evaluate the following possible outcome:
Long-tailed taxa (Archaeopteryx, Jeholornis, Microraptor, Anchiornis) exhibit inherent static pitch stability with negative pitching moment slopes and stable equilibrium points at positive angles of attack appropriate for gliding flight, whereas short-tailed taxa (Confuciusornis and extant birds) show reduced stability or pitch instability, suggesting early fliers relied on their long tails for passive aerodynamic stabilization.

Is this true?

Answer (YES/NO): YES